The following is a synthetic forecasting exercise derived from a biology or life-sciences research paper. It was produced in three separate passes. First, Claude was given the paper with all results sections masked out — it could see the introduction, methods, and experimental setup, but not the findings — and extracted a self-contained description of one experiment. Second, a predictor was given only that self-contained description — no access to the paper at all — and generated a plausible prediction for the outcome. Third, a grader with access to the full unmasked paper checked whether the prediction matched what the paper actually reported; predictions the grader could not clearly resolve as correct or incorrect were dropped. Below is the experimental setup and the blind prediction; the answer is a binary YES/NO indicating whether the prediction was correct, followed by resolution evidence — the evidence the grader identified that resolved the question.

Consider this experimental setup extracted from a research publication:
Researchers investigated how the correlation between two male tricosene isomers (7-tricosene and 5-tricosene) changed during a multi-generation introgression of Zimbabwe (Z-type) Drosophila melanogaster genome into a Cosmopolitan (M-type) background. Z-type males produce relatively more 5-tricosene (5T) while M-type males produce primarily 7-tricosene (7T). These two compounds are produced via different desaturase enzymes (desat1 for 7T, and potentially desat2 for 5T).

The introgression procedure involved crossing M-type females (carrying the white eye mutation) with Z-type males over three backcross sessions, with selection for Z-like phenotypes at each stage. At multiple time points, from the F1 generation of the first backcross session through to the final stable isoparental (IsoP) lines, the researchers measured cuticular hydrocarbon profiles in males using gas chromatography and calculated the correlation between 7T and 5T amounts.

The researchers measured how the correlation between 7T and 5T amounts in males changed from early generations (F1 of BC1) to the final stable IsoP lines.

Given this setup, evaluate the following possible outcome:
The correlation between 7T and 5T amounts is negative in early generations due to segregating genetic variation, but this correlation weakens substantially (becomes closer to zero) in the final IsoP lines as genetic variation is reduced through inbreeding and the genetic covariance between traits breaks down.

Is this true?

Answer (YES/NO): NO